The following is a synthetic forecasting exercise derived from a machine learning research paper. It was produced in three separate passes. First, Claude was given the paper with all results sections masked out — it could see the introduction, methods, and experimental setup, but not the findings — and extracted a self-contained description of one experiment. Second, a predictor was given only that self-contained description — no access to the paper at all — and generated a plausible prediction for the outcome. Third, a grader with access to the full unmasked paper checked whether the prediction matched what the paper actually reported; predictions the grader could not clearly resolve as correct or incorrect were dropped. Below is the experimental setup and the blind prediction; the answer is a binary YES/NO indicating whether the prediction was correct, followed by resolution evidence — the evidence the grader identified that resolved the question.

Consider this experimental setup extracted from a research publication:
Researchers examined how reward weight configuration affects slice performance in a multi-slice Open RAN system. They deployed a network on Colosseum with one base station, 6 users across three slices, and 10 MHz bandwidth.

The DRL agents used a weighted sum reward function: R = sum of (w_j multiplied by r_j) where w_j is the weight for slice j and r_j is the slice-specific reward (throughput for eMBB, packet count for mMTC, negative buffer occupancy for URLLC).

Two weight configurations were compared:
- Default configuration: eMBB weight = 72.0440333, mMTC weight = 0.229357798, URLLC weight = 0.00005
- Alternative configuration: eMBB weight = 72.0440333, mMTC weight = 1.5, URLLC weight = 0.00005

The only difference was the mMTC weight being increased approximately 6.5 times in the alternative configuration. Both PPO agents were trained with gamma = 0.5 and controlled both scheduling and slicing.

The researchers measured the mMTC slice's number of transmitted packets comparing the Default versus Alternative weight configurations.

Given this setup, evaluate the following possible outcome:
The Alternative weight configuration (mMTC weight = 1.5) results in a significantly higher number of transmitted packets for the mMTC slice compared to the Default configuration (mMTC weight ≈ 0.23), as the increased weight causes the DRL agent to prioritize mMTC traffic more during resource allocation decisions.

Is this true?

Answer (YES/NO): YES